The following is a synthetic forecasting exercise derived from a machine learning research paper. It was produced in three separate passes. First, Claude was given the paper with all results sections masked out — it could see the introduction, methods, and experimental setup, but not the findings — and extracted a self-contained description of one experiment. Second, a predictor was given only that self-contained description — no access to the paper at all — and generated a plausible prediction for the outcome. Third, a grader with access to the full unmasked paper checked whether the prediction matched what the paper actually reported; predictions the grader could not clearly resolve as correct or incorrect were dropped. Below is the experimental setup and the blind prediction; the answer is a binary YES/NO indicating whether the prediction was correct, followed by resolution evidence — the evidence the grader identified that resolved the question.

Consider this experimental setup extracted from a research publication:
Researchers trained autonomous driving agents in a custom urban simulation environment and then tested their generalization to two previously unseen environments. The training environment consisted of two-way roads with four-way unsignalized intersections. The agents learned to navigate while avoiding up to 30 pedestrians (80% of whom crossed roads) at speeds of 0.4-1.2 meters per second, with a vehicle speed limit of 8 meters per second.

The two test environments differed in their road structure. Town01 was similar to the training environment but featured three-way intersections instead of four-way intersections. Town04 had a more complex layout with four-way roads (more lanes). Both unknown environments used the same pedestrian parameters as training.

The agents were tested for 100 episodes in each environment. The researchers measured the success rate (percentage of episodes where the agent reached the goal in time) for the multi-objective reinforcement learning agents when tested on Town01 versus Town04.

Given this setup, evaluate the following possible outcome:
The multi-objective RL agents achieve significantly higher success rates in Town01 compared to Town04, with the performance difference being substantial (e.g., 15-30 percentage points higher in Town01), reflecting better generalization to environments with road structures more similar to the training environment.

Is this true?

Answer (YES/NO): NO